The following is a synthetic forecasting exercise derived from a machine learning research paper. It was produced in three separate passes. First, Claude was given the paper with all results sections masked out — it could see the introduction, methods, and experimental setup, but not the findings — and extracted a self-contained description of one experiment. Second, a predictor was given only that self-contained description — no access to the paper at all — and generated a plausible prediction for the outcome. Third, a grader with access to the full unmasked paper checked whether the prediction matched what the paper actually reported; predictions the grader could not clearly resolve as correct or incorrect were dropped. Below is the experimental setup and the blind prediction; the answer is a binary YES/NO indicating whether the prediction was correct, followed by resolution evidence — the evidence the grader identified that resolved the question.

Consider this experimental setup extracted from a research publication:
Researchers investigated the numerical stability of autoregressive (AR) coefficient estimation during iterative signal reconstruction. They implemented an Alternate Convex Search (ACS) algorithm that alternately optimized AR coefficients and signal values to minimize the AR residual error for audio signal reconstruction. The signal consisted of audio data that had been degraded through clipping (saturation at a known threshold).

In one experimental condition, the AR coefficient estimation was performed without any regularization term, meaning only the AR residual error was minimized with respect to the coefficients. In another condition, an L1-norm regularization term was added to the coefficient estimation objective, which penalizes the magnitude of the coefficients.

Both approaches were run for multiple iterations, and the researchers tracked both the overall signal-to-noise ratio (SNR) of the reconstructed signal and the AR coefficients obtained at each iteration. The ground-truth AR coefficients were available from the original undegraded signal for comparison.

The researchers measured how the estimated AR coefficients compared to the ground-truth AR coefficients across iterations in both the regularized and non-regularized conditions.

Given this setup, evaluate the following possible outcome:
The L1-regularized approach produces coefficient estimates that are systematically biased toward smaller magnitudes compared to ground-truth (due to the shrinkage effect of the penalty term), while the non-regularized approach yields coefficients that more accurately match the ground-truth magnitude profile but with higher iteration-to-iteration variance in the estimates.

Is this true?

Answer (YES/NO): NO